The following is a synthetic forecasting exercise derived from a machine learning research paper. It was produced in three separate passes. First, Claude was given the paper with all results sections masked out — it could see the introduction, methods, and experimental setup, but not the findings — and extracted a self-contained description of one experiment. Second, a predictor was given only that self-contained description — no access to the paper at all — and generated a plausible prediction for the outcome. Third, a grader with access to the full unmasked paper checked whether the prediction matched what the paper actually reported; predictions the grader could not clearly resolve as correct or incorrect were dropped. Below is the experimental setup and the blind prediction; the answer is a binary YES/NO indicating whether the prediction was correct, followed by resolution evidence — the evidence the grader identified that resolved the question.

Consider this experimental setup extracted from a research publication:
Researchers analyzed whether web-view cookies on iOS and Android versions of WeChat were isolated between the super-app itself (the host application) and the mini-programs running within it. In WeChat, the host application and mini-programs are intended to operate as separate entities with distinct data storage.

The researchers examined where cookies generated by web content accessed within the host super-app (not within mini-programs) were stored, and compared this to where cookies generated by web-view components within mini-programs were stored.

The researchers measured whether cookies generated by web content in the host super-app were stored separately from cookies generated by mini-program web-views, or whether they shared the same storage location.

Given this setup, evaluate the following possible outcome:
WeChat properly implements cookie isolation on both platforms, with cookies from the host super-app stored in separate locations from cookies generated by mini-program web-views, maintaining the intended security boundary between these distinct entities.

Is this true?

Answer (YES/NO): NO